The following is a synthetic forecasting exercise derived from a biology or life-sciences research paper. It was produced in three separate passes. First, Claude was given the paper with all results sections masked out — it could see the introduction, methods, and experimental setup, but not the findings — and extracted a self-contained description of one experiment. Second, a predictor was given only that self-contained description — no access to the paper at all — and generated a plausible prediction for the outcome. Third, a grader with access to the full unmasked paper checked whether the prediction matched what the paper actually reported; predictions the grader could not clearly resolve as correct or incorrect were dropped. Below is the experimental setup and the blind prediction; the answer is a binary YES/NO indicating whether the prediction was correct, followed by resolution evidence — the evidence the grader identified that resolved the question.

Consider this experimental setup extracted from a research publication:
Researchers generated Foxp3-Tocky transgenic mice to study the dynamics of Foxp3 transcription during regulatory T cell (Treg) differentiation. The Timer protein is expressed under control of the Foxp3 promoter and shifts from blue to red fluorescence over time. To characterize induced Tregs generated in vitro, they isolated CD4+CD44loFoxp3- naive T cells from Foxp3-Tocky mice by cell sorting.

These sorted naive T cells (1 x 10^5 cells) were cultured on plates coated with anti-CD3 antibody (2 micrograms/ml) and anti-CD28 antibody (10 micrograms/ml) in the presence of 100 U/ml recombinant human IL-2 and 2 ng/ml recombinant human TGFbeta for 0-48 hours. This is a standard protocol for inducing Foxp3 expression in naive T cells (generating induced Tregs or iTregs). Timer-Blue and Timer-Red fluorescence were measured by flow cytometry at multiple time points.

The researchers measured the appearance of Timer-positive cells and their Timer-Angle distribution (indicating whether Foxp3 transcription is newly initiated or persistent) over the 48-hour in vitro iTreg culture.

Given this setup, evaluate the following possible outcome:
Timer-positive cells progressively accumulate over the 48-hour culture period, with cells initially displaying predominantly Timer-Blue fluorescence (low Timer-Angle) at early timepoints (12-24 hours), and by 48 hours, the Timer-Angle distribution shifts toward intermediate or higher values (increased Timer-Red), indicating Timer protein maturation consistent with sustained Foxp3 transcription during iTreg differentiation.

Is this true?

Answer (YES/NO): YES